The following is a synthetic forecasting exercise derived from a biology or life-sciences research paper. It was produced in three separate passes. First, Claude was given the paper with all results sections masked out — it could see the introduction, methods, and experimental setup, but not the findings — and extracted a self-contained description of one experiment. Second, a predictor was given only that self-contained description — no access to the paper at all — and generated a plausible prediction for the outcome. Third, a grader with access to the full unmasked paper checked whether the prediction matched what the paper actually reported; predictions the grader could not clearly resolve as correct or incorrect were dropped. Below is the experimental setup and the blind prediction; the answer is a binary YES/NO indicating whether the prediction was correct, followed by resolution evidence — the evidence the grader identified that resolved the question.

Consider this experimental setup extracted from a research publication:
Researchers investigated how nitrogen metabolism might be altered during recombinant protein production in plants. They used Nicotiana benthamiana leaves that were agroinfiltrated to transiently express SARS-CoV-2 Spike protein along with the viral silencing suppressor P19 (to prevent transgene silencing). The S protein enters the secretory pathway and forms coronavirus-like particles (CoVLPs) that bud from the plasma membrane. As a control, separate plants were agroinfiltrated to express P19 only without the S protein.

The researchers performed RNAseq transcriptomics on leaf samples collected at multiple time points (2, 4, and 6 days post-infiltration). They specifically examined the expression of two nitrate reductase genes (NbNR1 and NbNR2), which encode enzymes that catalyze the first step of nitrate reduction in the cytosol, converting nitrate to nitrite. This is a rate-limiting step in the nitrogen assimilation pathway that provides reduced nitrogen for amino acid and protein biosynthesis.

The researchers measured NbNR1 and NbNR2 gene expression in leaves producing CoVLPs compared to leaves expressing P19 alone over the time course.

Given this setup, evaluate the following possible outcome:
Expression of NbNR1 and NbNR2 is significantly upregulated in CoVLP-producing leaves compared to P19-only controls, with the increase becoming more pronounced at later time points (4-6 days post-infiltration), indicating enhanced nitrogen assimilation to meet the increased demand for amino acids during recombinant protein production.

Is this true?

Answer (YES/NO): NO